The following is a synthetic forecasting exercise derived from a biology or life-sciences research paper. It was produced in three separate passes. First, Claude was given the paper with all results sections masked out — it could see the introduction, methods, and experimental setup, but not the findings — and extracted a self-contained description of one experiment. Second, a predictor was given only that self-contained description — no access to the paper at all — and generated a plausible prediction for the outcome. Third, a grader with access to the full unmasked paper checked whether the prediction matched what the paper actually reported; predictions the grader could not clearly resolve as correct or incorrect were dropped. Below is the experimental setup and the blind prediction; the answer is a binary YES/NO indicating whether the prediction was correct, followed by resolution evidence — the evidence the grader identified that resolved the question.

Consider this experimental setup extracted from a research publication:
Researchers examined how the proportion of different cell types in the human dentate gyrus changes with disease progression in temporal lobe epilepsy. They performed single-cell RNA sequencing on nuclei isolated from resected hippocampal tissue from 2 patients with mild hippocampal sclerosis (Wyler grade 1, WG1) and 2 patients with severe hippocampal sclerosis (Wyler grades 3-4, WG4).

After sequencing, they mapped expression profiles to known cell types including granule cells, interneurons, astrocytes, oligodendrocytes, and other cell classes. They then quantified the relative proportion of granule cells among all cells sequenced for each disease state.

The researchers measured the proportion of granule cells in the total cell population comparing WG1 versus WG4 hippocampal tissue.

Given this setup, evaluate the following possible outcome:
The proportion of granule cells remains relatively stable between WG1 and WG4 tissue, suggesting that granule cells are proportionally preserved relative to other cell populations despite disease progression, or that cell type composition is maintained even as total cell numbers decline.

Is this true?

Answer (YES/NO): NO